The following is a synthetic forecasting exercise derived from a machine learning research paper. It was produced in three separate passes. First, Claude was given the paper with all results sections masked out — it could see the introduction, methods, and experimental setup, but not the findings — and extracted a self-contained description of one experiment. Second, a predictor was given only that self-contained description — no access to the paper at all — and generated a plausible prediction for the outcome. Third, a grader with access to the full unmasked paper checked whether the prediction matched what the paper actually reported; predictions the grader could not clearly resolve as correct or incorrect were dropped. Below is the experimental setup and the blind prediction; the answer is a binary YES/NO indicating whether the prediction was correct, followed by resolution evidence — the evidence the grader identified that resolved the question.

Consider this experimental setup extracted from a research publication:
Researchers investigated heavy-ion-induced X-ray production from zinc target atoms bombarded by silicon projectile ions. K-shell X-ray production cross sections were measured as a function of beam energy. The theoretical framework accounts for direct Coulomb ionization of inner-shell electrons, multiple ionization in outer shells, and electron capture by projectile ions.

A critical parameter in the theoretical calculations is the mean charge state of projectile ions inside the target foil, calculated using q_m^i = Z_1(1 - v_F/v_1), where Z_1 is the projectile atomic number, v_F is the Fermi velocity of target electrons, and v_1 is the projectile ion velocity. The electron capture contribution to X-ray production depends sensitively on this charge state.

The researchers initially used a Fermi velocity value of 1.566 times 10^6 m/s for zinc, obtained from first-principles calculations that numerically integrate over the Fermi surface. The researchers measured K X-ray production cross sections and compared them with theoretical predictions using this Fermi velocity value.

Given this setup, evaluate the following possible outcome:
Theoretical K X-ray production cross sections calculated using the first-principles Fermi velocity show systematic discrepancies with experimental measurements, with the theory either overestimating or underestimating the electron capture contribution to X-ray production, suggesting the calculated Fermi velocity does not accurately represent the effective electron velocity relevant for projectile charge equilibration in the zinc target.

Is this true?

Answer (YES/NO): YES